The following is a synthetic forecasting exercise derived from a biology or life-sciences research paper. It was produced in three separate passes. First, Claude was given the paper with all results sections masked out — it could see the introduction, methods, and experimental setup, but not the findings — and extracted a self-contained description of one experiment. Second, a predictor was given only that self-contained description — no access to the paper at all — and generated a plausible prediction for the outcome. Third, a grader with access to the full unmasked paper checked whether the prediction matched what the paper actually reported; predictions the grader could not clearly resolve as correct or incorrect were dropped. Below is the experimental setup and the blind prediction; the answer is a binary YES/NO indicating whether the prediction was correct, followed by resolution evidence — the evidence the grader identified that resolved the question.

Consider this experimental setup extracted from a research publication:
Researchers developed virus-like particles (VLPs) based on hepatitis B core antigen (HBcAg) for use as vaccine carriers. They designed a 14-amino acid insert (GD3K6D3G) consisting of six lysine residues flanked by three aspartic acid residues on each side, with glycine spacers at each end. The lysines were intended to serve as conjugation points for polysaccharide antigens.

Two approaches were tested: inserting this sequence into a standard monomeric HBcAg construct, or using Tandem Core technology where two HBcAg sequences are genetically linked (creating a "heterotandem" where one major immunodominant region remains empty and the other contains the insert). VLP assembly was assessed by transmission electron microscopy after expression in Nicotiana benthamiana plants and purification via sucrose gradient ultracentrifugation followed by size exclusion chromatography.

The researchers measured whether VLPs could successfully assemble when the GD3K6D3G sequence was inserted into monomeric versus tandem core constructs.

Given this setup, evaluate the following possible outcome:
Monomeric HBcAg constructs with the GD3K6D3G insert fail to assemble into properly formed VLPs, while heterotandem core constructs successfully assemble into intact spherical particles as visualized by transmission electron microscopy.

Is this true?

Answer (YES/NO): YES